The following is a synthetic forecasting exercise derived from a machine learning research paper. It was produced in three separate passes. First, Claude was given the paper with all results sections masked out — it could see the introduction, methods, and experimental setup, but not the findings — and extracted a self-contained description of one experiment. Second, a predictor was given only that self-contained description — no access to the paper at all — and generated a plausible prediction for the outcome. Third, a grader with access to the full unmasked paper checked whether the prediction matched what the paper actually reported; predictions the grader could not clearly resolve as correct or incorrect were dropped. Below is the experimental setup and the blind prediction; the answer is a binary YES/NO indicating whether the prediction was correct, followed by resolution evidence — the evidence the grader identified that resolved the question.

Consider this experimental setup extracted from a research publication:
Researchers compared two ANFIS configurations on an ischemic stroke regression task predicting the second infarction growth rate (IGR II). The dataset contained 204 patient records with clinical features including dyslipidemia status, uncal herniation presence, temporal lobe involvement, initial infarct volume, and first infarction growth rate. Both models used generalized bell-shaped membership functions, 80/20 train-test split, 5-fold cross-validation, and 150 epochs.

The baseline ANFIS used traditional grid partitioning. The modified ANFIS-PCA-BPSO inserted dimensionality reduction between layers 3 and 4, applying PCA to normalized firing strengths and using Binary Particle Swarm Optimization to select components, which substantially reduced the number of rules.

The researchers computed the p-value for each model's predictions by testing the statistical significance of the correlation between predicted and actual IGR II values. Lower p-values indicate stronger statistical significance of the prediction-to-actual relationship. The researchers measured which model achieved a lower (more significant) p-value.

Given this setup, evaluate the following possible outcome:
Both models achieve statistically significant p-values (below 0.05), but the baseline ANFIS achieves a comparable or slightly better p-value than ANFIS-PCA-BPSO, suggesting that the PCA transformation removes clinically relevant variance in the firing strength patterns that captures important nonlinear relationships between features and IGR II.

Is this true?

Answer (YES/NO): NO